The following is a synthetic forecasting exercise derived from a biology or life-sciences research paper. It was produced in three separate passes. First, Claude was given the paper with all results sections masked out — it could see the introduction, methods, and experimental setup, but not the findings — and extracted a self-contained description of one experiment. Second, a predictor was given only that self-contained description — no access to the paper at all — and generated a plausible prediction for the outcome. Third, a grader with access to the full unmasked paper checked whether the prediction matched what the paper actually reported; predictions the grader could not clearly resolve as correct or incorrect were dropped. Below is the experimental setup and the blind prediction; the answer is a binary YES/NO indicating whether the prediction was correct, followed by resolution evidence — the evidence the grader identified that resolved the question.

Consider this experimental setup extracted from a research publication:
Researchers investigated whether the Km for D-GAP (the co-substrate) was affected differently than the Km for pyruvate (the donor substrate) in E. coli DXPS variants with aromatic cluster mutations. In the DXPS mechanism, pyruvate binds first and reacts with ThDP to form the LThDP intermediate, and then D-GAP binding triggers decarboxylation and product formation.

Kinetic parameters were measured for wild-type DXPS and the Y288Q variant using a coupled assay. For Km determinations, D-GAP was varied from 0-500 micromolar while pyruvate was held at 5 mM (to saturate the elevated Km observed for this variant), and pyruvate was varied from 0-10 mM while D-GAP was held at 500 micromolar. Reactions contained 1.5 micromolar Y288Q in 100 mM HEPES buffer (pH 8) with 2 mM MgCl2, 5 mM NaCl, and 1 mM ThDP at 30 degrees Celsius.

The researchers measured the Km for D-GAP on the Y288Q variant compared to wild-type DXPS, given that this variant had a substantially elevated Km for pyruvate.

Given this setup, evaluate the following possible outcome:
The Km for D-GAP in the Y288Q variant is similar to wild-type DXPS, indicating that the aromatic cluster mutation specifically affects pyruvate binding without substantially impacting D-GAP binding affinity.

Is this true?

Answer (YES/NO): YES